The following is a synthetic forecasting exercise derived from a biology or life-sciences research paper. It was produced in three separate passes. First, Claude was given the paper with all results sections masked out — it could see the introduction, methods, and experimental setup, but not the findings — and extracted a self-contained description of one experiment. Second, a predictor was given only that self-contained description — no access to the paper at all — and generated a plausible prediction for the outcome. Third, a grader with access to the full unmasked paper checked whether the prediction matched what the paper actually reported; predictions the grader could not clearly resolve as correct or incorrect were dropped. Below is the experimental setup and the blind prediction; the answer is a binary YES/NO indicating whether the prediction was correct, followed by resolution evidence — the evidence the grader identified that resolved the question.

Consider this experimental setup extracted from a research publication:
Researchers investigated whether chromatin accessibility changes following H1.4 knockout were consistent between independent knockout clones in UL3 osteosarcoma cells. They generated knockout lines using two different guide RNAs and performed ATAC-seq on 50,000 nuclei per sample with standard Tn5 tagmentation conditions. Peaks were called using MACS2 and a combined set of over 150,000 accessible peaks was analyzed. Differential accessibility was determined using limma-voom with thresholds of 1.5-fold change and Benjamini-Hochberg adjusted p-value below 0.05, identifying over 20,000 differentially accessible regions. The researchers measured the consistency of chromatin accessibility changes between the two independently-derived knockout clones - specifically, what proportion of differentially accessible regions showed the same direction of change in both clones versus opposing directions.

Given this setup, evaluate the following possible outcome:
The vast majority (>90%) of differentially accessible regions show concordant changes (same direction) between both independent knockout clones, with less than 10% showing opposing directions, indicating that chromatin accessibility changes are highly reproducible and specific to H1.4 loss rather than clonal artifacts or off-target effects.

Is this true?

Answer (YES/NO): NO